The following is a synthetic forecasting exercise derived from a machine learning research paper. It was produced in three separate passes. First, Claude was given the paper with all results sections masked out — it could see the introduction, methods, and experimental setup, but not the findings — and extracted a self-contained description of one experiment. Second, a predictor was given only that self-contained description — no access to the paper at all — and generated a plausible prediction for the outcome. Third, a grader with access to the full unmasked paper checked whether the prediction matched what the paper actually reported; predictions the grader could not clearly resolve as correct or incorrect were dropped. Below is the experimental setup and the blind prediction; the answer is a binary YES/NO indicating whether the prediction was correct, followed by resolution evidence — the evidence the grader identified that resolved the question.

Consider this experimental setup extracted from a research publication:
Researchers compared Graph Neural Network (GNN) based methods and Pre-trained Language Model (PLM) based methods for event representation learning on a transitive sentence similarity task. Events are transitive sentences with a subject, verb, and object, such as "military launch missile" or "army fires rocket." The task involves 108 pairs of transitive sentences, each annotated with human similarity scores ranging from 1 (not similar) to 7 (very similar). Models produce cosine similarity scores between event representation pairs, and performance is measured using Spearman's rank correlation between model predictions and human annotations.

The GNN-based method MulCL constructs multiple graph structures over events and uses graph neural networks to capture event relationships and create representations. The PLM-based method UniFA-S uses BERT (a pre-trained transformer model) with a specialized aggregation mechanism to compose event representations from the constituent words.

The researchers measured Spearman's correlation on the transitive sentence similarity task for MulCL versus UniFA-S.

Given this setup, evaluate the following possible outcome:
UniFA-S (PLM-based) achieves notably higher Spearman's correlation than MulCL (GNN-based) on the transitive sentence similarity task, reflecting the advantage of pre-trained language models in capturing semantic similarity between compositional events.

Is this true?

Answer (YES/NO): NO